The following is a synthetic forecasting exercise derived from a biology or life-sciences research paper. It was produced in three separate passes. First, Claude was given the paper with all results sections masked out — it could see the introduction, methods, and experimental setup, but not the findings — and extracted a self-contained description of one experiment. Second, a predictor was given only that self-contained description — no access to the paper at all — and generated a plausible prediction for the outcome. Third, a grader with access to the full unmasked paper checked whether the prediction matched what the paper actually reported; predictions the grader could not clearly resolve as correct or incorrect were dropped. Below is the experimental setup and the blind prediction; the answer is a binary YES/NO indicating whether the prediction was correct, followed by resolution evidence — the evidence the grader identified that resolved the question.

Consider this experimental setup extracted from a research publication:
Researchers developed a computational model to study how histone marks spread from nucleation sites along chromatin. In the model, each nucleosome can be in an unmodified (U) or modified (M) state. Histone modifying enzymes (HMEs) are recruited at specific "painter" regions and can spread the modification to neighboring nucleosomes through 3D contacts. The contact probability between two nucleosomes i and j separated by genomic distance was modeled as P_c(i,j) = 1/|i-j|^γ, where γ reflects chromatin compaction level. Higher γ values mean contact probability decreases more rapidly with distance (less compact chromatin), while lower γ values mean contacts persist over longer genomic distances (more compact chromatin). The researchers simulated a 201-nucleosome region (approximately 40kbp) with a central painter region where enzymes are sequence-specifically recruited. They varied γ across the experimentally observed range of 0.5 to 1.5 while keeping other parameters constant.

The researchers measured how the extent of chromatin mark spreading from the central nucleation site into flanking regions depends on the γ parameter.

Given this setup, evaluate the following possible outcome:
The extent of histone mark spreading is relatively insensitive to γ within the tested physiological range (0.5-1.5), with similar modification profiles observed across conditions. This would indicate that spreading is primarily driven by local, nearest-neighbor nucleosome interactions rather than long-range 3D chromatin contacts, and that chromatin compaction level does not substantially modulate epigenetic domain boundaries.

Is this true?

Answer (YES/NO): NO